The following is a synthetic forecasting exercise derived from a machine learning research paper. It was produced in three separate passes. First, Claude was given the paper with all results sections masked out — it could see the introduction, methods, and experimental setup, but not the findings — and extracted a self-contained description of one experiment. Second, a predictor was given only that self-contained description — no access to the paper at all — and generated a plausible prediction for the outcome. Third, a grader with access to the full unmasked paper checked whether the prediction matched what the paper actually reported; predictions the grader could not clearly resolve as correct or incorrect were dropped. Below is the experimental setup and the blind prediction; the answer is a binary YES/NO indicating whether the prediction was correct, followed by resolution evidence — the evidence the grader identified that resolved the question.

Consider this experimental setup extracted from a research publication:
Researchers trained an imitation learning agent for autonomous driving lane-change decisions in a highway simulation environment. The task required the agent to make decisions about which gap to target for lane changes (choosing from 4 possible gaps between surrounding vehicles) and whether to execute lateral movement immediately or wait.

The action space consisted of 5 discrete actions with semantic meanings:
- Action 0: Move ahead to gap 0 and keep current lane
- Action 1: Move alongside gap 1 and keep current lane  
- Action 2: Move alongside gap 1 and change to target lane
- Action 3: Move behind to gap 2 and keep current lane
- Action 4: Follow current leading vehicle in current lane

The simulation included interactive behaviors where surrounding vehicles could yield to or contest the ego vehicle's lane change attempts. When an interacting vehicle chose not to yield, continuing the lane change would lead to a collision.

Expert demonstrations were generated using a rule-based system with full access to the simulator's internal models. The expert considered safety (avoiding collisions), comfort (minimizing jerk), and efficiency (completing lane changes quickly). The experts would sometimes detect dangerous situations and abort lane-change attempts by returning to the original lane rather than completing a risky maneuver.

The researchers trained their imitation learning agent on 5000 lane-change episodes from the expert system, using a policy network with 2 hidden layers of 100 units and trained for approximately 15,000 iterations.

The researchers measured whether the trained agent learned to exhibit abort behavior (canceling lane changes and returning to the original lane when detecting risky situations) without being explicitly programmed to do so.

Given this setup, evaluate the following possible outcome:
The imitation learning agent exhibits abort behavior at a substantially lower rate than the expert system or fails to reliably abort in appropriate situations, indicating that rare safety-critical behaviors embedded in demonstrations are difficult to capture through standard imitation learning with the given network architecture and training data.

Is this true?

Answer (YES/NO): NO